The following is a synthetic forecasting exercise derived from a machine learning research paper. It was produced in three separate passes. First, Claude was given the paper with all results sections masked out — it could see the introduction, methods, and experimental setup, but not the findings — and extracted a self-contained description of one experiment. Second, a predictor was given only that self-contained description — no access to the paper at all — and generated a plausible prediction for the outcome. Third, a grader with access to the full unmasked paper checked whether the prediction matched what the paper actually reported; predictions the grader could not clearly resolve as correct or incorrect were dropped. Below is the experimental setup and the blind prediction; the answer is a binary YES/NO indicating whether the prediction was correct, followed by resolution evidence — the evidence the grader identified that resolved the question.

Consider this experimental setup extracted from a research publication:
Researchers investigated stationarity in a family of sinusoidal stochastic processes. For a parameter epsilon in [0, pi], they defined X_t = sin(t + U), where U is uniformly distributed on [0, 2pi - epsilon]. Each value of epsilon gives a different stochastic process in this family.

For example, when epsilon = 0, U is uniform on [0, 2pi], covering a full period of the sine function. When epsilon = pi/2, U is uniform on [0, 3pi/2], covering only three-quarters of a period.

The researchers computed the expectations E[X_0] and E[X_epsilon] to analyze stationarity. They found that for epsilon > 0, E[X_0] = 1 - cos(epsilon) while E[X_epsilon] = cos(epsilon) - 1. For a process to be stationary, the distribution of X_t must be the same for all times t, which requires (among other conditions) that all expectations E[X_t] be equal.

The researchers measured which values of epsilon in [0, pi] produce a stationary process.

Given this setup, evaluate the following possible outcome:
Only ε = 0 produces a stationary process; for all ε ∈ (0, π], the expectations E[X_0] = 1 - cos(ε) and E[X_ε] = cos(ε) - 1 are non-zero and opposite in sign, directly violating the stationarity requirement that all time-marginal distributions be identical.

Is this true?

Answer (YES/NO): YES